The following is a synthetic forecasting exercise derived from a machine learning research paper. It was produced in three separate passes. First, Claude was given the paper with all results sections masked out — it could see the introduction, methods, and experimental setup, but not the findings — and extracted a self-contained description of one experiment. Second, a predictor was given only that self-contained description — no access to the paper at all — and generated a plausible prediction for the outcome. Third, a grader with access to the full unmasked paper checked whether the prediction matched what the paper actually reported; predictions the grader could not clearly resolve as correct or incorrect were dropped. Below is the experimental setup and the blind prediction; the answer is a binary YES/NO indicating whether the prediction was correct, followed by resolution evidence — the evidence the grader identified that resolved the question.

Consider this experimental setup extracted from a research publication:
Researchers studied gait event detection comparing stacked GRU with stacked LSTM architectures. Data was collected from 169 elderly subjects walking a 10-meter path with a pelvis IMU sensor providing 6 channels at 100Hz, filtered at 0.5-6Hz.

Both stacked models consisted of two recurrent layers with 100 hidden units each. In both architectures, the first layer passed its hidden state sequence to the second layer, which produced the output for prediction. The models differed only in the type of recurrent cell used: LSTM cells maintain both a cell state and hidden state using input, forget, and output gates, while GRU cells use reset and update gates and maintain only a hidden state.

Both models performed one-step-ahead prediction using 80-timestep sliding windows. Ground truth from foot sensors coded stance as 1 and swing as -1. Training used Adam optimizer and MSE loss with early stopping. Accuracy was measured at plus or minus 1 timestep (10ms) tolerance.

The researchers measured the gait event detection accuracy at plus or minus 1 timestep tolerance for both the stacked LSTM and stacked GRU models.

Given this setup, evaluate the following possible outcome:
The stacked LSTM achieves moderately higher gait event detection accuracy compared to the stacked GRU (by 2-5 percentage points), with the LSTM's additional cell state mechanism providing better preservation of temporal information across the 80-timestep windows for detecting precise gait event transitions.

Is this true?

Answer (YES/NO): NO